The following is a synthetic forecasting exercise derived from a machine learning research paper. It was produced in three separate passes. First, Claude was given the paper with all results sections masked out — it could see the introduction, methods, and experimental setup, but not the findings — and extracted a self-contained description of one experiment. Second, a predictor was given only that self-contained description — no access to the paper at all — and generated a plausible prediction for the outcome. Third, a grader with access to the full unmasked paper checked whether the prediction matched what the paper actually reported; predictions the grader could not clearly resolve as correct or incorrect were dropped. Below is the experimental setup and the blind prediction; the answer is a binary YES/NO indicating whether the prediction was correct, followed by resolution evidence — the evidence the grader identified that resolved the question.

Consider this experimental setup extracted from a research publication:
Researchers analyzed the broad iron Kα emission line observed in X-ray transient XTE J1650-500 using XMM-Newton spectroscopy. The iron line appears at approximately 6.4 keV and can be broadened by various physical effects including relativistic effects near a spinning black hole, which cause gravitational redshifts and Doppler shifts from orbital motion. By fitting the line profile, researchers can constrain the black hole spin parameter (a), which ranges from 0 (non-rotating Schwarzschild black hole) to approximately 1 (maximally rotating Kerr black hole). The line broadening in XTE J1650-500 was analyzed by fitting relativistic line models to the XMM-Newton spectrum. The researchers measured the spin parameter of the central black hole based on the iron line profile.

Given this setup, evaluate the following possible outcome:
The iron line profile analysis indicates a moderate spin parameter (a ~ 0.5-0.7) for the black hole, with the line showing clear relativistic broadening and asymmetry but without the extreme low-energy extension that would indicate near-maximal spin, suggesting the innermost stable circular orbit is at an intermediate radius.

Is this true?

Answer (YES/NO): NO